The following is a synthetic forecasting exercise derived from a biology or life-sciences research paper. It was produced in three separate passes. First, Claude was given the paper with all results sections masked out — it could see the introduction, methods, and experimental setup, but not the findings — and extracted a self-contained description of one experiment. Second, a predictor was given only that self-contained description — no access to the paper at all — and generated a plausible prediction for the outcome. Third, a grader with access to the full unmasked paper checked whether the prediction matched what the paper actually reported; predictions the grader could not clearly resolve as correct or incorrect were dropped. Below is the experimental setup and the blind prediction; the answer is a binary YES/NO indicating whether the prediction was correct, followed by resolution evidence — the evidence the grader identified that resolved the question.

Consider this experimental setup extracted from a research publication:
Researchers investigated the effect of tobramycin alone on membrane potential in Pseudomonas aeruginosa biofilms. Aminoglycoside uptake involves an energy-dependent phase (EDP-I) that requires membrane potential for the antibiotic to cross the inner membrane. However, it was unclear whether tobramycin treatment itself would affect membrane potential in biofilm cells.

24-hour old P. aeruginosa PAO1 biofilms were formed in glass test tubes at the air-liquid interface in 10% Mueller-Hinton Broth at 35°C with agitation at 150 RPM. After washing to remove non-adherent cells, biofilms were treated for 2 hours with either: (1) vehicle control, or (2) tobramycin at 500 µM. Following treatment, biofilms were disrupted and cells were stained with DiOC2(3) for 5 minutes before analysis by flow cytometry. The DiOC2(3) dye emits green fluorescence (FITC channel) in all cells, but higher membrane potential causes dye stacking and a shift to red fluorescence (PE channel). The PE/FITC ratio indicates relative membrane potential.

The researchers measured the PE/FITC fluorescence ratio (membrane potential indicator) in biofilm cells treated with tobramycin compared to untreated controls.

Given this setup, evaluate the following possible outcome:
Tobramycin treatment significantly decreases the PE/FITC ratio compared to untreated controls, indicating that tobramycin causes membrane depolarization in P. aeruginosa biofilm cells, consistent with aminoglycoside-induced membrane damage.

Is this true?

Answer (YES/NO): NO